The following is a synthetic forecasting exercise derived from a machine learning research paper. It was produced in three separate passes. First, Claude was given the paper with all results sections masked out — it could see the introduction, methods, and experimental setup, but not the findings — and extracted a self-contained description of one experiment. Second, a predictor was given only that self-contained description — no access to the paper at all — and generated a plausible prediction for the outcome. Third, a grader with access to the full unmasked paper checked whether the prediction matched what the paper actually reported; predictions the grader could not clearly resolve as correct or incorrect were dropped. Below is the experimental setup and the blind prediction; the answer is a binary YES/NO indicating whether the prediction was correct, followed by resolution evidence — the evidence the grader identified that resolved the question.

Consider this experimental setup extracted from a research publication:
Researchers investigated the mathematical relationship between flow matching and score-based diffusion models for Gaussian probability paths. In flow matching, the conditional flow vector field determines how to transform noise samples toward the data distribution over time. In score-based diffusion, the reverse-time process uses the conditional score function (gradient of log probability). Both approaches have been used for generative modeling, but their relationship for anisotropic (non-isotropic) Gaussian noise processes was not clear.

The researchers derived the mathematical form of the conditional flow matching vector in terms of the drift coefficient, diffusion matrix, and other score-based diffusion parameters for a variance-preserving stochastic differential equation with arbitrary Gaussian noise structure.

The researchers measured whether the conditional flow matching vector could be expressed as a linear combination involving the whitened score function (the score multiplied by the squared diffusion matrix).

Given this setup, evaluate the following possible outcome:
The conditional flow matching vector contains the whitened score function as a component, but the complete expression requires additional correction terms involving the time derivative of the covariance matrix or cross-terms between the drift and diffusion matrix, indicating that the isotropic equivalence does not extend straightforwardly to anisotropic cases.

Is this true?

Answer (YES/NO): NO